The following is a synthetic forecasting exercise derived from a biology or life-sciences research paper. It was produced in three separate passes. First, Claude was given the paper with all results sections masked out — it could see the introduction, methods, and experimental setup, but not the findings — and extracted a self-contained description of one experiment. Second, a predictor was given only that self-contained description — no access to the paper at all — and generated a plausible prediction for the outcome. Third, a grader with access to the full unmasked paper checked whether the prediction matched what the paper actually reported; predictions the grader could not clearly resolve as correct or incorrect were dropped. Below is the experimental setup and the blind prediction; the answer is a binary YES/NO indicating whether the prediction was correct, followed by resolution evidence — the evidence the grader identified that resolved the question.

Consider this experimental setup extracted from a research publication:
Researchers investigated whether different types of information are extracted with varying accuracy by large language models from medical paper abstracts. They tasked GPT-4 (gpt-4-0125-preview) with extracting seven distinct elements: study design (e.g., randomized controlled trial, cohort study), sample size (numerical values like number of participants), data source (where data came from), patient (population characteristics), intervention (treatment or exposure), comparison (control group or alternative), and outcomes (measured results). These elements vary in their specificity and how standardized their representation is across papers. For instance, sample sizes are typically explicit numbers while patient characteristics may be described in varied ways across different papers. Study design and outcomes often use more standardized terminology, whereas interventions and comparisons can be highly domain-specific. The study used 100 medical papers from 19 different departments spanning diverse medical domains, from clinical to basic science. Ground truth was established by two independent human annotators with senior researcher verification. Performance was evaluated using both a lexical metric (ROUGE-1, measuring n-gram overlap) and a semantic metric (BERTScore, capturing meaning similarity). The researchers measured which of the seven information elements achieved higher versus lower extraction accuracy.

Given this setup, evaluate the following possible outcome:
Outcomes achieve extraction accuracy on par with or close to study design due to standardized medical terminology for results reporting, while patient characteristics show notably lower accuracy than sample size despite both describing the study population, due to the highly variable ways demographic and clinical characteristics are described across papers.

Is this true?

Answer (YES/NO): YES